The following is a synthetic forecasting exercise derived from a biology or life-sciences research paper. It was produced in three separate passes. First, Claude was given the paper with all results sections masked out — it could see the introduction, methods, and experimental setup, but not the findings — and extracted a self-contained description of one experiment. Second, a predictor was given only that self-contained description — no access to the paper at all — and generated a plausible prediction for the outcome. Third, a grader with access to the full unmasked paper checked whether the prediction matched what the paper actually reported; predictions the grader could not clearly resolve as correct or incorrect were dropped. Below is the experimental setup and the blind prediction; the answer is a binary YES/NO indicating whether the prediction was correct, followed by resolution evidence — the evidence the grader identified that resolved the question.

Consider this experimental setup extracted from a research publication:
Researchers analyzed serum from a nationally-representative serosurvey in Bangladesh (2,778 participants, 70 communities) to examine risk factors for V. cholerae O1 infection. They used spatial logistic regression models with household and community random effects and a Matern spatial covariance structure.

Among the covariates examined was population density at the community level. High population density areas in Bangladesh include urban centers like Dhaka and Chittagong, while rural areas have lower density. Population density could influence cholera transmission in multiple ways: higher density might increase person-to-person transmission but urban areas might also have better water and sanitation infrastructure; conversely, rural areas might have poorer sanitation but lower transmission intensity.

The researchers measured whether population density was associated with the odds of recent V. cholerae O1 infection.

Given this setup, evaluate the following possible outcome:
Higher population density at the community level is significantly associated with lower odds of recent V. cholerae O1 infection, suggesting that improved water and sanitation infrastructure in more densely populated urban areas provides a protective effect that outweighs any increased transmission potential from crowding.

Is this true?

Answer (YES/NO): NO